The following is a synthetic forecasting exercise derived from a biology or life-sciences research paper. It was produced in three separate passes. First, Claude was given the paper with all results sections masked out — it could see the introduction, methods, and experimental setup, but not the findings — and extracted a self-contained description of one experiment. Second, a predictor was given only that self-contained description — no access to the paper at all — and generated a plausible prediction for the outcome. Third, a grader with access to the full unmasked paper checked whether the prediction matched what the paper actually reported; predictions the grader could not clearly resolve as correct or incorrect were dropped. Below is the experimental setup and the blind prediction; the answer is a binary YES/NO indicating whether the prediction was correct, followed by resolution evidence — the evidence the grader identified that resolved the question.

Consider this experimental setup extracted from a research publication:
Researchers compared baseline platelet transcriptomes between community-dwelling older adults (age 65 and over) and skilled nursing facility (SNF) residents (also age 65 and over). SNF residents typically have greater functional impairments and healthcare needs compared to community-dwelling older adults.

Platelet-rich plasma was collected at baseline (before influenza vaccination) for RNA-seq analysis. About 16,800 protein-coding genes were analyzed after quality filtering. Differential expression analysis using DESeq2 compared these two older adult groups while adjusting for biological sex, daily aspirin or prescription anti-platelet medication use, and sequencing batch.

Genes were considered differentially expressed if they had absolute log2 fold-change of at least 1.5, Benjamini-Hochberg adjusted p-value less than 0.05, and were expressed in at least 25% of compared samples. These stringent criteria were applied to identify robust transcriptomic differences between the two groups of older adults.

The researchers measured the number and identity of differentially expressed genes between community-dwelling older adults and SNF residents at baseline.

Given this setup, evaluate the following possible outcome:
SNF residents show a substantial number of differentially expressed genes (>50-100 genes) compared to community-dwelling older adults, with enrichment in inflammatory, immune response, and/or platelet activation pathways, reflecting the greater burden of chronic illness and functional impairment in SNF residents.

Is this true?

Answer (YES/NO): YES